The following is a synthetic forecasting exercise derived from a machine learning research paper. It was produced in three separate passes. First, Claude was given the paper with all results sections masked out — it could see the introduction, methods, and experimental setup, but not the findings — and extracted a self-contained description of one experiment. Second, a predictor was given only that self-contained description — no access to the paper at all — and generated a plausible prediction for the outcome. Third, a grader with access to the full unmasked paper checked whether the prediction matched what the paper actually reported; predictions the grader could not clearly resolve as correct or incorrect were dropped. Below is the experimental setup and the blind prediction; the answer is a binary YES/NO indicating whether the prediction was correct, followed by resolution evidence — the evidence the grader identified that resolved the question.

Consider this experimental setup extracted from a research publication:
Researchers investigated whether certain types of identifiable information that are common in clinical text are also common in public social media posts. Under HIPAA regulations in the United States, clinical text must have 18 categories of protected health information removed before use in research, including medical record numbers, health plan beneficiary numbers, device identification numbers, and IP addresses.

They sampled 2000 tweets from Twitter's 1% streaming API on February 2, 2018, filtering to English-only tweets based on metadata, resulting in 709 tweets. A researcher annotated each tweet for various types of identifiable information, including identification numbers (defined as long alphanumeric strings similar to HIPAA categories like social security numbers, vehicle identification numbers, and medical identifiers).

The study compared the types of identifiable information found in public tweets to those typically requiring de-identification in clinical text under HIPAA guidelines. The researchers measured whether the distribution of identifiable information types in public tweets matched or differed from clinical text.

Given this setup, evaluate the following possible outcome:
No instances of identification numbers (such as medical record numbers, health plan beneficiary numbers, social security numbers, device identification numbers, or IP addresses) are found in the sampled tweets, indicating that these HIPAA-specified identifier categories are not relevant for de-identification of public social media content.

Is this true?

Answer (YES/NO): YES